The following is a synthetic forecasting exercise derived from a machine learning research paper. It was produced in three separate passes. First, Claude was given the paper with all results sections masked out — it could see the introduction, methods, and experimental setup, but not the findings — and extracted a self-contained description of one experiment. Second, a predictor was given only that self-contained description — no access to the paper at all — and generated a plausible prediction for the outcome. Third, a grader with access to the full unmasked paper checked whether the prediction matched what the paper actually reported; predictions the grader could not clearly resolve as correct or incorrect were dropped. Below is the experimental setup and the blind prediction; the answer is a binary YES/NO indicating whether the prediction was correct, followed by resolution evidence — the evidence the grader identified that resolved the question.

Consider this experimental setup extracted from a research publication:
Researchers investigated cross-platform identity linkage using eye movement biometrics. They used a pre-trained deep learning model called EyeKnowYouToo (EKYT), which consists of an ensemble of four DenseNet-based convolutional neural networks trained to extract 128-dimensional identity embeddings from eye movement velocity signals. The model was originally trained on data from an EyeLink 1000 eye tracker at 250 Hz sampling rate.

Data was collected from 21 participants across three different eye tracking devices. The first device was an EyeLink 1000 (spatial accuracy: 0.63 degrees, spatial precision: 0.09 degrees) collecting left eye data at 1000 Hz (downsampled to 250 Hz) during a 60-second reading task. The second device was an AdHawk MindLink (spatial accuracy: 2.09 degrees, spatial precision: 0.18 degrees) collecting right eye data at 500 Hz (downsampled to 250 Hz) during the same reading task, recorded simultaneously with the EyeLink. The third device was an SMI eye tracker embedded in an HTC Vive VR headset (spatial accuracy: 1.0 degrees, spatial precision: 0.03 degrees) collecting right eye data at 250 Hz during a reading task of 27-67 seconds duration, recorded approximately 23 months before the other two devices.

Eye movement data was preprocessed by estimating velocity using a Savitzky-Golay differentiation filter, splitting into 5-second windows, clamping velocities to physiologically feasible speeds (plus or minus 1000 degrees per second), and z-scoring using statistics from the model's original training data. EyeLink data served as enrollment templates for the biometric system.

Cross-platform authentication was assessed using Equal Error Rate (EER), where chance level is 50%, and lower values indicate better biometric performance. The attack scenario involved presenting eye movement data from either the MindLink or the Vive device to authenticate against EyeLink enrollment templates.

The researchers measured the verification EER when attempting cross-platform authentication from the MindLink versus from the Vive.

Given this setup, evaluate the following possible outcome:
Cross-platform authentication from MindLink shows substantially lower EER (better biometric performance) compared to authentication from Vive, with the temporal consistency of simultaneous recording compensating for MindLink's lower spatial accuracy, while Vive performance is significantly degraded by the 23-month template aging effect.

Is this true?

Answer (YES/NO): NO